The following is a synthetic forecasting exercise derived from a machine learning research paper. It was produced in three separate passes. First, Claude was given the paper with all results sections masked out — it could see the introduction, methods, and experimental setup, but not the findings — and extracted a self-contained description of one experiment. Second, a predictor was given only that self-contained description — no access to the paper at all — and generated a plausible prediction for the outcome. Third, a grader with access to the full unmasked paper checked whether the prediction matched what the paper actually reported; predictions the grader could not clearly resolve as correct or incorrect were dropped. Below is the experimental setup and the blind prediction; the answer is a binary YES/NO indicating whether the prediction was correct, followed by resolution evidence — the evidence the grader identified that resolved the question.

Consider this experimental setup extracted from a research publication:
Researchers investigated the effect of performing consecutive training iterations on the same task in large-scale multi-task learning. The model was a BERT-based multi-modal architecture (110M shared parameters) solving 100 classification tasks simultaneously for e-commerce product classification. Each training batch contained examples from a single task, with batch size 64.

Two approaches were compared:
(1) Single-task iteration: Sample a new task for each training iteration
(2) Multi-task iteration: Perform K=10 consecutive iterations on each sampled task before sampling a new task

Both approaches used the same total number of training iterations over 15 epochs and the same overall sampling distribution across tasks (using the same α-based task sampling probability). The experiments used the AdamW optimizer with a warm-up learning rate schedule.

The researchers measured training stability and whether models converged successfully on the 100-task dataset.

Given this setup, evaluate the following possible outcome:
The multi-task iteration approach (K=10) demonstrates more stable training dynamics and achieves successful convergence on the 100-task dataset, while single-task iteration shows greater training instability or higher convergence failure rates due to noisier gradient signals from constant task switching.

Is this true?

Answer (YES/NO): NO